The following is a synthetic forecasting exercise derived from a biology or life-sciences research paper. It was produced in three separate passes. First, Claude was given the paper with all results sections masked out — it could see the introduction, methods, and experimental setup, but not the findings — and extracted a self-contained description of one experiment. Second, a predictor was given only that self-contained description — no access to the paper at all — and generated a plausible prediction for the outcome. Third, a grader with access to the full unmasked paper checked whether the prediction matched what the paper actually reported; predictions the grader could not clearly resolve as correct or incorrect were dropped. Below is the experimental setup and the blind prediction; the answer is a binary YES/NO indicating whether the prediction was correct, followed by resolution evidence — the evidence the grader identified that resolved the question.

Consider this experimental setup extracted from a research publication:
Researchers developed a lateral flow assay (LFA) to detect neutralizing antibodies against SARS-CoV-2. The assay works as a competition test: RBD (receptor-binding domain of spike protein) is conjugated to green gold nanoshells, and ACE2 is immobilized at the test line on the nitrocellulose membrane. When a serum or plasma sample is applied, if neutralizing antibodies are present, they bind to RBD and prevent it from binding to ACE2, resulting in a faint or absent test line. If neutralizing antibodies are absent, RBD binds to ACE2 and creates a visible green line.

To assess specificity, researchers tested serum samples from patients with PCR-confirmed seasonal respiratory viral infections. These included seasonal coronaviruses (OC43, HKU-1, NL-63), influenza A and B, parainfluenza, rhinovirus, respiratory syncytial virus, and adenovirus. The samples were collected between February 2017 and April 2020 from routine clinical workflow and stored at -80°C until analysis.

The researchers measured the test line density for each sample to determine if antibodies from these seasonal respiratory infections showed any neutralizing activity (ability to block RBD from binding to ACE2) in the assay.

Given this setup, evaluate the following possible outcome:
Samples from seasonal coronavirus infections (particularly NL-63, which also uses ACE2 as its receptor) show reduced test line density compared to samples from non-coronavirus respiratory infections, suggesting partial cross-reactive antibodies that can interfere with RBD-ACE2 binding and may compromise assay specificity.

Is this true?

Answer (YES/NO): NO